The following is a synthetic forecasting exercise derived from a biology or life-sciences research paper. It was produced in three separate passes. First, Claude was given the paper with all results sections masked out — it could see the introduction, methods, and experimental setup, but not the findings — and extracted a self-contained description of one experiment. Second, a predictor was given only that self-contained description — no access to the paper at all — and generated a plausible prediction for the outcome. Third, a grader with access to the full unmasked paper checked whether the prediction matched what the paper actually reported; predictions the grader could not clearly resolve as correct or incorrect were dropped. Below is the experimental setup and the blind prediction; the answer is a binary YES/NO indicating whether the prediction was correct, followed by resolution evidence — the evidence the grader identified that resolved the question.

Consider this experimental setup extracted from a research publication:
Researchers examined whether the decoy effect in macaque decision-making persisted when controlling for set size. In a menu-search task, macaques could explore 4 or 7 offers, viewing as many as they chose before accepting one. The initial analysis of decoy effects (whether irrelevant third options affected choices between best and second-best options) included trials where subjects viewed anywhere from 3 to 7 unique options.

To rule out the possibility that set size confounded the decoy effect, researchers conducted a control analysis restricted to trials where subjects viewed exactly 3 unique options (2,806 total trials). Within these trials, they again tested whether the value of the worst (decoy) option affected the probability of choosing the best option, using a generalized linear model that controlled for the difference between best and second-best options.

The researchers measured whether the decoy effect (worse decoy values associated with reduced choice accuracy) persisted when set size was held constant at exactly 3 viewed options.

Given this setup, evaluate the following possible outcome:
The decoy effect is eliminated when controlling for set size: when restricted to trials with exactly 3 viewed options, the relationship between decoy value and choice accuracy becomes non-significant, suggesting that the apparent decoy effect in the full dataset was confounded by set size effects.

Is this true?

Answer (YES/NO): NO